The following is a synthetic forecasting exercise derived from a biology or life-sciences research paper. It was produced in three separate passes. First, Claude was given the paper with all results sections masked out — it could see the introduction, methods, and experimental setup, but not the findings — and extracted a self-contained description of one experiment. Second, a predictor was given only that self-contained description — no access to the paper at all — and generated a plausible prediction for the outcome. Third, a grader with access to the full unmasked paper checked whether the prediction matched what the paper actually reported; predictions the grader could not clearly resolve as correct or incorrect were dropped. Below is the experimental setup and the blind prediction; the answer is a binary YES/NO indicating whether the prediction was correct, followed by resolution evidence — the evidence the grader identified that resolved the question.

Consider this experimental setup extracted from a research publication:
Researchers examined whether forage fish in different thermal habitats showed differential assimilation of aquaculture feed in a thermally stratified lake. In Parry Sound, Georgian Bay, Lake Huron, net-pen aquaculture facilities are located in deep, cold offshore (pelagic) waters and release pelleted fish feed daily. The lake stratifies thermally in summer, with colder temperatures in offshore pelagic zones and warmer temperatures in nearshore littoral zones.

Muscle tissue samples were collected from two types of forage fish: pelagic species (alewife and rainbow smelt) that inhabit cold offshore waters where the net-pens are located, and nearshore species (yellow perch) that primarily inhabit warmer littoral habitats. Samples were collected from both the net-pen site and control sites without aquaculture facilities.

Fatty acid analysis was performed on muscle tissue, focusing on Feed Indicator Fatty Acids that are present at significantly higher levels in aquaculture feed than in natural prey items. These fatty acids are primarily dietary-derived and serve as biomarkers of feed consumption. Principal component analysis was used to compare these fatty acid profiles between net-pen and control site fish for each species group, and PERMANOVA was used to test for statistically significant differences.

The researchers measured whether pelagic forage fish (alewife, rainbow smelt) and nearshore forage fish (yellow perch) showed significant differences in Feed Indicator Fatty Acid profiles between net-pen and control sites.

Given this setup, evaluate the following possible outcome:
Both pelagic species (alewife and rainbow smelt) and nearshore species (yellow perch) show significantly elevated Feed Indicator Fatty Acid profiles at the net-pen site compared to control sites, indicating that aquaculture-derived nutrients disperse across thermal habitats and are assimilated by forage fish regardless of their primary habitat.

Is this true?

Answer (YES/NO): YES